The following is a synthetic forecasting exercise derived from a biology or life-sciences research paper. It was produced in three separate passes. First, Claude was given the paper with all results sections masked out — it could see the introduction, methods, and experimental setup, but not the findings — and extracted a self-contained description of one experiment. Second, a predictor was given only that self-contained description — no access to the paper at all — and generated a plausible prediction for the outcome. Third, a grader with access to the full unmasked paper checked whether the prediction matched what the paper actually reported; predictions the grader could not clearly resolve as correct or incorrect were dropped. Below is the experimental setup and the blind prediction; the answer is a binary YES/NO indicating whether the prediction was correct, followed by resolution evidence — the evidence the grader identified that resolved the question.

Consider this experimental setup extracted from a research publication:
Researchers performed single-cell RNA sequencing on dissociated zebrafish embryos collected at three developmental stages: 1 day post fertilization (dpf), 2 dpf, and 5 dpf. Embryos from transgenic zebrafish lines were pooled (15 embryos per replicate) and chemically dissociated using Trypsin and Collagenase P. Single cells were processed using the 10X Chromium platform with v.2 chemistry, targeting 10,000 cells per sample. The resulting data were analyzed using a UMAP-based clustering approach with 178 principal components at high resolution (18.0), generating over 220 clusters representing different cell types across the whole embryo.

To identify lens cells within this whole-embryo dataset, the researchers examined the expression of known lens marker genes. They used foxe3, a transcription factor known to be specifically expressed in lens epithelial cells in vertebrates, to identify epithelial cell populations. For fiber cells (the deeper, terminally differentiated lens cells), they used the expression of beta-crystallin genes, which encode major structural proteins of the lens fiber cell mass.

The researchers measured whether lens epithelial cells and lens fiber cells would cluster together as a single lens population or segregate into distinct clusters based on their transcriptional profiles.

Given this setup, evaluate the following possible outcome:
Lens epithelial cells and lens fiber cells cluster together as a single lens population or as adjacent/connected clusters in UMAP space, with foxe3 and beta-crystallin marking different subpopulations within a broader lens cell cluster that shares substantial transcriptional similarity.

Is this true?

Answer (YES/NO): NO